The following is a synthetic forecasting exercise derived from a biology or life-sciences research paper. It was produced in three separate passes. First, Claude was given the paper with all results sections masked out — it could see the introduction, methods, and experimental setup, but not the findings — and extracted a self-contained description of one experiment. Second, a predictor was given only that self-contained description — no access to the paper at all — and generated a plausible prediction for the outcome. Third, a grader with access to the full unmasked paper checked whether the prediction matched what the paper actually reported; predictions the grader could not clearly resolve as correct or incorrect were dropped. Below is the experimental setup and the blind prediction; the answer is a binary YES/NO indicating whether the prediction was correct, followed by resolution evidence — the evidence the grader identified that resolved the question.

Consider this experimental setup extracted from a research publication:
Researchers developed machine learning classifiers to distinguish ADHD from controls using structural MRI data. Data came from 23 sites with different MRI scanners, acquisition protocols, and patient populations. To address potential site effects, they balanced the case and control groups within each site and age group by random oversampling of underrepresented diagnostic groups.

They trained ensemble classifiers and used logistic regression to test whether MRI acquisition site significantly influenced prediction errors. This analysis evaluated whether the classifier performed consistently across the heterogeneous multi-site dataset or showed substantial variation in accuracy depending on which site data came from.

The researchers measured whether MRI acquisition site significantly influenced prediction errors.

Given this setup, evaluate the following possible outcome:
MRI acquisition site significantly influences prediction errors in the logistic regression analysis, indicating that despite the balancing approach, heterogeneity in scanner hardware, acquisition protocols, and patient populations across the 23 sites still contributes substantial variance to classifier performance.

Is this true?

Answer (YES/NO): NO